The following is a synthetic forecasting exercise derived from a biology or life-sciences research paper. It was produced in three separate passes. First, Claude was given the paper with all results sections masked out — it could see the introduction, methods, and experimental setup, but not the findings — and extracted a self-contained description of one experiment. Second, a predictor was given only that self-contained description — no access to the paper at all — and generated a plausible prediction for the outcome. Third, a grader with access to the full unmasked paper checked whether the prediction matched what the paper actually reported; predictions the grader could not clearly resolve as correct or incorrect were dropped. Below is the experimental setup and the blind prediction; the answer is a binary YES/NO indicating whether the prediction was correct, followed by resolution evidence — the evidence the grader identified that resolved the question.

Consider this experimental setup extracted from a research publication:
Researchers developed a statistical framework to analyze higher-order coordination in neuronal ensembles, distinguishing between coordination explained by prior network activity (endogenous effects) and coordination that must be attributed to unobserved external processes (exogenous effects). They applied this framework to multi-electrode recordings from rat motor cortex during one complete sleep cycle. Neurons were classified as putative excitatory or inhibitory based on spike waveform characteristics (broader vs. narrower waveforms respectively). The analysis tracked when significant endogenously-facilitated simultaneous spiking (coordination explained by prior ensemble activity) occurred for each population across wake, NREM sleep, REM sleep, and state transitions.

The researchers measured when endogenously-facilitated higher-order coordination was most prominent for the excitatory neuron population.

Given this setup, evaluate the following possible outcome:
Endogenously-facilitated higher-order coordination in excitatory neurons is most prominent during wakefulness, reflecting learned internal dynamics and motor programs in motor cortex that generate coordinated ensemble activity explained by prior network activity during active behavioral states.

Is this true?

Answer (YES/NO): NO